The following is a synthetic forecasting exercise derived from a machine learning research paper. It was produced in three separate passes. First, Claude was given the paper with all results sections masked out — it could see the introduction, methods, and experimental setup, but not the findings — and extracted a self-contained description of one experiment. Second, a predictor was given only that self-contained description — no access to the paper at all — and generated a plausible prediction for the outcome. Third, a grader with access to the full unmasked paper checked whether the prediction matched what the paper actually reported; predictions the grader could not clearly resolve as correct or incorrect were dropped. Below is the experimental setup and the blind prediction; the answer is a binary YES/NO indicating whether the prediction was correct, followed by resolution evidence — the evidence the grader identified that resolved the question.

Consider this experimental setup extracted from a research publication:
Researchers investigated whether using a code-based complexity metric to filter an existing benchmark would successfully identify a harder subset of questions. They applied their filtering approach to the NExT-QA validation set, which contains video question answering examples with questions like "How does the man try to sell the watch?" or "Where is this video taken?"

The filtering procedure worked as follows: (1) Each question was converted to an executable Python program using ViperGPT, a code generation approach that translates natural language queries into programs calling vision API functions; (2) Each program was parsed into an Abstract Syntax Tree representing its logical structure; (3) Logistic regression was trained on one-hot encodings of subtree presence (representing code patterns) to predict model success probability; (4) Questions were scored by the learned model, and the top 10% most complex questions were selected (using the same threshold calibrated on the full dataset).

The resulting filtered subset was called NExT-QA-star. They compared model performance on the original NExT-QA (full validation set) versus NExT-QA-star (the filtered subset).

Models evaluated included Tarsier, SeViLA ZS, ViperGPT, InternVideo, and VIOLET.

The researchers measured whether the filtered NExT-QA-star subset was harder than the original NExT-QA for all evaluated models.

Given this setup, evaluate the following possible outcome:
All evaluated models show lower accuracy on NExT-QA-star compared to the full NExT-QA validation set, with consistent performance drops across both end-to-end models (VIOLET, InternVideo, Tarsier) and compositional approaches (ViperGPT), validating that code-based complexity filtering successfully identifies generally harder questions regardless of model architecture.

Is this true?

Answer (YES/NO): YES